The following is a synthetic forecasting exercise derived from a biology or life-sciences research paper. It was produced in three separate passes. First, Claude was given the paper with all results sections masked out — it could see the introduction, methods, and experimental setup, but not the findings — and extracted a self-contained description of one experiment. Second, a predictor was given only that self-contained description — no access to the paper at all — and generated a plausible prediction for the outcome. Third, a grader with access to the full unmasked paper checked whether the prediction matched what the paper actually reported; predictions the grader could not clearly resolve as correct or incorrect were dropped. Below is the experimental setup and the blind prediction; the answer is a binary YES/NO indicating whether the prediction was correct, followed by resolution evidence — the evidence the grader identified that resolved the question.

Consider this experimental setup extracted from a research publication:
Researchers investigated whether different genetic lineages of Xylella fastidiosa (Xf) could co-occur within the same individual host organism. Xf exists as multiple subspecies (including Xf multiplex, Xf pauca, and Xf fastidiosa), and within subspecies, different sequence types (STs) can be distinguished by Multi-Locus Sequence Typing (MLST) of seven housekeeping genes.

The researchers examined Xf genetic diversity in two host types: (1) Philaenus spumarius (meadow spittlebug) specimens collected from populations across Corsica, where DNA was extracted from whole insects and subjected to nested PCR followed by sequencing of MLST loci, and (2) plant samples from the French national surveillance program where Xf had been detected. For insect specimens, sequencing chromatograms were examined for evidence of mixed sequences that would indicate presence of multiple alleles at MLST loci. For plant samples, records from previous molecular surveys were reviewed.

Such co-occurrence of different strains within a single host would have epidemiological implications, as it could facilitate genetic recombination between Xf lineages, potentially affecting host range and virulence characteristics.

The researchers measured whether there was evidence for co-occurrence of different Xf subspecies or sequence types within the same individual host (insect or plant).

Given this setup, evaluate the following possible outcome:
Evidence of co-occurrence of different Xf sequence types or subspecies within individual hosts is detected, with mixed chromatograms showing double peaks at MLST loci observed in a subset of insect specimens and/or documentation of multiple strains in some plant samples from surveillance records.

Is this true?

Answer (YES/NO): YES